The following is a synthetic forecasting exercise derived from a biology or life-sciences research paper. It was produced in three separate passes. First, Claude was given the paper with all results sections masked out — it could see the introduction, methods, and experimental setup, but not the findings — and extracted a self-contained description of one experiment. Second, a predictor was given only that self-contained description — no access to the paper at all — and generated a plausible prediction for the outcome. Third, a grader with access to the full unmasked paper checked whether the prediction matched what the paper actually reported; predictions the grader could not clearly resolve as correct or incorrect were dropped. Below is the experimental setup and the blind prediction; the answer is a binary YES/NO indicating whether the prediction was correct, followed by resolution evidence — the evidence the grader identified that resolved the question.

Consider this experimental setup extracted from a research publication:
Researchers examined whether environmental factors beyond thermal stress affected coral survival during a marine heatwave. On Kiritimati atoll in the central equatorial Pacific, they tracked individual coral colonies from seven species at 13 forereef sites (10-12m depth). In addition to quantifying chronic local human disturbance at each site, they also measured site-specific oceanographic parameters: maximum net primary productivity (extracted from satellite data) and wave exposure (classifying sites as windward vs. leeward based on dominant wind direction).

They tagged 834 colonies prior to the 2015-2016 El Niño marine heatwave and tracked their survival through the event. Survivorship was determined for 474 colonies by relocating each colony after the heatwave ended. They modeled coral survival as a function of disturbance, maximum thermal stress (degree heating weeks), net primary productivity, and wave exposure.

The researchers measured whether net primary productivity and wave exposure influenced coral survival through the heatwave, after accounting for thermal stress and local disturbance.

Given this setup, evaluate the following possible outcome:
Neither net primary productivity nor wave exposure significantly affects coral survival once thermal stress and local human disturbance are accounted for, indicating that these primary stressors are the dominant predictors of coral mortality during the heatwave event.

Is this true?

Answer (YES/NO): NO